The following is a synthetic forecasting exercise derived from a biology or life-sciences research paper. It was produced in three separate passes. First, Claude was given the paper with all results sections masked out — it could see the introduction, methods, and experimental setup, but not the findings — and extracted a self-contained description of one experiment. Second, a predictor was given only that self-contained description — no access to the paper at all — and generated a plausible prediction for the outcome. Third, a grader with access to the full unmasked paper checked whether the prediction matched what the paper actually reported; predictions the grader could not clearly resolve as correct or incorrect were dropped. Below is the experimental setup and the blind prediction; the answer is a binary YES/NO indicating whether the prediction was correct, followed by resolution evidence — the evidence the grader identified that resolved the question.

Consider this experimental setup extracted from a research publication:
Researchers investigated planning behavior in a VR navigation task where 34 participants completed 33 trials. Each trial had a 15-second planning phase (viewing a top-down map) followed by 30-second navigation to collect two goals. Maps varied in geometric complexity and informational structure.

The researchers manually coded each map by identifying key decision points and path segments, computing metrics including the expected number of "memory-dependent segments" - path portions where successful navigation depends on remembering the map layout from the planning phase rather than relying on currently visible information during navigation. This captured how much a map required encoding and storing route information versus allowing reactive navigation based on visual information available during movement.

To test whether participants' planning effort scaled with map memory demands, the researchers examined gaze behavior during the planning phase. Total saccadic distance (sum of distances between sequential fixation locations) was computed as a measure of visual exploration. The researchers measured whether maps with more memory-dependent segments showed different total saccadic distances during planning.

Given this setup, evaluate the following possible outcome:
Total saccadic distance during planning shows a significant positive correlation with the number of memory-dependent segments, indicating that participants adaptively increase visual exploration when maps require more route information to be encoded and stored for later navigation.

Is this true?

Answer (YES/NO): YES